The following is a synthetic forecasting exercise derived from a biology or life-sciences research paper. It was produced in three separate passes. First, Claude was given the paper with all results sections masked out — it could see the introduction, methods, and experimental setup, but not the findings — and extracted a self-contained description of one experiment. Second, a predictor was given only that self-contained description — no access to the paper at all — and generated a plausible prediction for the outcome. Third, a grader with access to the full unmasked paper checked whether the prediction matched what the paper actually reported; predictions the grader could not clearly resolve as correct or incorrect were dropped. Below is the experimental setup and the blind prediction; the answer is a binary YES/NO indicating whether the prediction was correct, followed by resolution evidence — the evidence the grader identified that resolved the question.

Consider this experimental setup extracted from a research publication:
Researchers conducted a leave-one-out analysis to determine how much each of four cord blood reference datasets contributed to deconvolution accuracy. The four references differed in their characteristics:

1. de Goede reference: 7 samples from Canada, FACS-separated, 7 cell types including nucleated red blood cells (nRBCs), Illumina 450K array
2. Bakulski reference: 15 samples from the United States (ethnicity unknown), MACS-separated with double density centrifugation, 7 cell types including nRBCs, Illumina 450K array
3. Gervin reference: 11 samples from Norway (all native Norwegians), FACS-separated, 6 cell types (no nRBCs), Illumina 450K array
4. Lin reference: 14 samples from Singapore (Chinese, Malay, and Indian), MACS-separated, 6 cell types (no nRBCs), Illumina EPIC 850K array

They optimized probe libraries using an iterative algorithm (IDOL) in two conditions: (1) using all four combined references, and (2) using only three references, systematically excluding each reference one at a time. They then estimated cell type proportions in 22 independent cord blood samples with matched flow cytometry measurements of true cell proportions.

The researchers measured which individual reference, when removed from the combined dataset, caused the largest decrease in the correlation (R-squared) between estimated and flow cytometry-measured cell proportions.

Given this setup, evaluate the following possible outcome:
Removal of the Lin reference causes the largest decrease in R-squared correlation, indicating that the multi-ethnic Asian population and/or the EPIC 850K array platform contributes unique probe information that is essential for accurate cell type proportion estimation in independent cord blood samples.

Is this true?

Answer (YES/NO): NO